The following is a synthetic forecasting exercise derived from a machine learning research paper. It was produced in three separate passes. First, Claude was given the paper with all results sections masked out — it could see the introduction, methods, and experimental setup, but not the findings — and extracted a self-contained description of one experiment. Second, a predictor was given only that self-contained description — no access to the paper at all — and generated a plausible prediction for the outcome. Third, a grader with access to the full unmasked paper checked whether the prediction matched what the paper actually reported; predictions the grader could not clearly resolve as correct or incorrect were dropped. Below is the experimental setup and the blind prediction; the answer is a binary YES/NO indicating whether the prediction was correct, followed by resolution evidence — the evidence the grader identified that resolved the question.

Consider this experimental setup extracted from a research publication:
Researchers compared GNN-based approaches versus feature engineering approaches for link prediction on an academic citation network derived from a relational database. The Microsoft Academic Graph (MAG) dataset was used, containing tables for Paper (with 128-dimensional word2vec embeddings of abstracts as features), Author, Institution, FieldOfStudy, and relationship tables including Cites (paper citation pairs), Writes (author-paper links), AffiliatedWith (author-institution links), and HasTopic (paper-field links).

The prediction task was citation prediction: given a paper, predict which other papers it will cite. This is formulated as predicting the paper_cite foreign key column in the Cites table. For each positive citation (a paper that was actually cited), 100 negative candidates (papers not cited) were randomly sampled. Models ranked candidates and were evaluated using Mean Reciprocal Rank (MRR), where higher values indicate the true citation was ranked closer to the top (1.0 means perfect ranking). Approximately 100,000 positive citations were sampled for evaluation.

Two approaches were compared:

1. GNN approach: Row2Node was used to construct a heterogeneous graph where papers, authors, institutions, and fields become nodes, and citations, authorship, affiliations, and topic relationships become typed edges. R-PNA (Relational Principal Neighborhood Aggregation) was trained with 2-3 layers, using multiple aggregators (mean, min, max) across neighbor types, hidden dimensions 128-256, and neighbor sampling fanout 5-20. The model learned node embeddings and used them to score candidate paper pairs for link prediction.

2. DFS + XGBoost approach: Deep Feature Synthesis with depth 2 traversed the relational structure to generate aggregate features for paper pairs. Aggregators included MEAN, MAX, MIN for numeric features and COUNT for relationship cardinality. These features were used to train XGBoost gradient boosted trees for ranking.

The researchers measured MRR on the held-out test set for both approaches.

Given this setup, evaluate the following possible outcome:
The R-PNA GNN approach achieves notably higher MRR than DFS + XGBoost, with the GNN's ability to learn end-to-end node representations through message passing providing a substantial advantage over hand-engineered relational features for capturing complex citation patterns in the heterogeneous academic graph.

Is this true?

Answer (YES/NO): YES